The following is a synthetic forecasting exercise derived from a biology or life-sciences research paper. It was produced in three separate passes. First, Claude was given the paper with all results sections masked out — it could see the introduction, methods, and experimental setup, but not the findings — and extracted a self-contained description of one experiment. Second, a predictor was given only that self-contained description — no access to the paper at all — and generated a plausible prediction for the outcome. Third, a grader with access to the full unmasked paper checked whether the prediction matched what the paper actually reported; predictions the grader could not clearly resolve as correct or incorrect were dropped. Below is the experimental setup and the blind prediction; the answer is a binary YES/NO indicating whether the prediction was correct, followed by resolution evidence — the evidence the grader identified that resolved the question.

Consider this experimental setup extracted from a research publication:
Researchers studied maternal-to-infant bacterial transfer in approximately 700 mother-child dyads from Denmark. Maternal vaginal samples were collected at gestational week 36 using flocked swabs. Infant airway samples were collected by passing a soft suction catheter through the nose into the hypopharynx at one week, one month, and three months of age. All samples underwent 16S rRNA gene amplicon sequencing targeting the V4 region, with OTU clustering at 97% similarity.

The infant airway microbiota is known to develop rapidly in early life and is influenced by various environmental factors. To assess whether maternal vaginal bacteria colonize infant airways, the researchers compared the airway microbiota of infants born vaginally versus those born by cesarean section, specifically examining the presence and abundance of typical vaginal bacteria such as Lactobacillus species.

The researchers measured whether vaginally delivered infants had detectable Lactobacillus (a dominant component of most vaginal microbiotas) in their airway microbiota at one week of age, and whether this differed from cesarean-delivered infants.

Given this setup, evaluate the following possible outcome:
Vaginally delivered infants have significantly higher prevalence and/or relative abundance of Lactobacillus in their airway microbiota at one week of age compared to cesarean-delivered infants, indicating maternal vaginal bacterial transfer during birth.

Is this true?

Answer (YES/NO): NO